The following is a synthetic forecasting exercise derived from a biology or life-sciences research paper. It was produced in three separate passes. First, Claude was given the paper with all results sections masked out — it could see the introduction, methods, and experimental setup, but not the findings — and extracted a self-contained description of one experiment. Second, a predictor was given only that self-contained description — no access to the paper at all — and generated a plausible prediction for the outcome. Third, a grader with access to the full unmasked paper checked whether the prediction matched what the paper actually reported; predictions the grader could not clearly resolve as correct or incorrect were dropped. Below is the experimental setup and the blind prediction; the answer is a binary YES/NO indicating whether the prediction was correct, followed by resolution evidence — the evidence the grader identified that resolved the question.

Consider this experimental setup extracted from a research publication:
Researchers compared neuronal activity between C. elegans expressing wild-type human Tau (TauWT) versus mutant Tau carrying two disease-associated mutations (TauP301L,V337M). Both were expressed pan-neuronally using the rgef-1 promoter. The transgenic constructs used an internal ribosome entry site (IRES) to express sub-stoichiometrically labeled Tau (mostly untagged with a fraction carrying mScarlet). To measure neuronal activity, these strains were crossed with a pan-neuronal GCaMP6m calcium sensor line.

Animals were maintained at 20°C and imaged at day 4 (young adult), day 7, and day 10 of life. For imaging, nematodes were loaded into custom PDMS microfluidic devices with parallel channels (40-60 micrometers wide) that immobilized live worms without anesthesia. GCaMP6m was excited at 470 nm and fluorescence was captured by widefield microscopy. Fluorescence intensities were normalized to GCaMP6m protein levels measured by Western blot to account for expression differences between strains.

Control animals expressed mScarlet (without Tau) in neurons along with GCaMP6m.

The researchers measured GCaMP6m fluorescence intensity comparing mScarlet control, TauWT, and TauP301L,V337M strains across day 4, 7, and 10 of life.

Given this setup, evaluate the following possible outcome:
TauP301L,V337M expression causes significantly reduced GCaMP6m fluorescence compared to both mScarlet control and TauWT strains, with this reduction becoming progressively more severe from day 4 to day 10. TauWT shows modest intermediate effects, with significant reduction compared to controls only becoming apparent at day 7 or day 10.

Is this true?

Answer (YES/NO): NO